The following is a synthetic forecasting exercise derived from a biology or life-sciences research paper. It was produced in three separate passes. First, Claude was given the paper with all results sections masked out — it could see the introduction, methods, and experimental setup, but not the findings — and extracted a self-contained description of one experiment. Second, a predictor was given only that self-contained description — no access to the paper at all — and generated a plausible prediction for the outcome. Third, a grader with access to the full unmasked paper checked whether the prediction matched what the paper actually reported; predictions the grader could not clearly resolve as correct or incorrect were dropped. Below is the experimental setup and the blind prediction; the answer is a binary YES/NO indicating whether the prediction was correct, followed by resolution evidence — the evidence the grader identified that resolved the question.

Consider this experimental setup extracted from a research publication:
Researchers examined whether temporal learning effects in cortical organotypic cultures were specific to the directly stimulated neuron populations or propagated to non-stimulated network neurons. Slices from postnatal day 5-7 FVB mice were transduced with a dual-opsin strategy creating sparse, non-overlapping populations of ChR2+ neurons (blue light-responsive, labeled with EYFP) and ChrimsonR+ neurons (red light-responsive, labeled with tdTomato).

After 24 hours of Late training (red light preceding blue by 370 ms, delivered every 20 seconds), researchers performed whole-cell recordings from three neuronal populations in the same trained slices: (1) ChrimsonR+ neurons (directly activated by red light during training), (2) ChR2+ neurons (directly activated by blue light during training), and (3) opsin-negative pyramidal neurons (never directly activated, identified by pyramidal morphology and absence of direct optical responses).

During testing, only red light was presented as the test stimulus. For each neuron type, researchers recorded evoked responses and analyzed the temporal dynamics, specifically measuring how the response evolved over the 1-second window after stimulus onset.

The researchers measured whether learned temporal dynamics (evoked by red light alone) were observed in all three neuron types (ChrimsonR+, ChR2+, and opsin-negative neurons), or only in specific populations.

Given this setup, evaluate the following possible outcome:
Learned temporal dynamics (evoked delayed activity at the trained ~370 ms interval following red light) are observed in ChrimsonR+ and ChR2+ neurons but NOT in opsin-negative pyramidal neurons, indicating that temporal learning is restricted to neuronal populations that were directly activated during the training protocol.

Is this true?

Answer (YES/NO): NO